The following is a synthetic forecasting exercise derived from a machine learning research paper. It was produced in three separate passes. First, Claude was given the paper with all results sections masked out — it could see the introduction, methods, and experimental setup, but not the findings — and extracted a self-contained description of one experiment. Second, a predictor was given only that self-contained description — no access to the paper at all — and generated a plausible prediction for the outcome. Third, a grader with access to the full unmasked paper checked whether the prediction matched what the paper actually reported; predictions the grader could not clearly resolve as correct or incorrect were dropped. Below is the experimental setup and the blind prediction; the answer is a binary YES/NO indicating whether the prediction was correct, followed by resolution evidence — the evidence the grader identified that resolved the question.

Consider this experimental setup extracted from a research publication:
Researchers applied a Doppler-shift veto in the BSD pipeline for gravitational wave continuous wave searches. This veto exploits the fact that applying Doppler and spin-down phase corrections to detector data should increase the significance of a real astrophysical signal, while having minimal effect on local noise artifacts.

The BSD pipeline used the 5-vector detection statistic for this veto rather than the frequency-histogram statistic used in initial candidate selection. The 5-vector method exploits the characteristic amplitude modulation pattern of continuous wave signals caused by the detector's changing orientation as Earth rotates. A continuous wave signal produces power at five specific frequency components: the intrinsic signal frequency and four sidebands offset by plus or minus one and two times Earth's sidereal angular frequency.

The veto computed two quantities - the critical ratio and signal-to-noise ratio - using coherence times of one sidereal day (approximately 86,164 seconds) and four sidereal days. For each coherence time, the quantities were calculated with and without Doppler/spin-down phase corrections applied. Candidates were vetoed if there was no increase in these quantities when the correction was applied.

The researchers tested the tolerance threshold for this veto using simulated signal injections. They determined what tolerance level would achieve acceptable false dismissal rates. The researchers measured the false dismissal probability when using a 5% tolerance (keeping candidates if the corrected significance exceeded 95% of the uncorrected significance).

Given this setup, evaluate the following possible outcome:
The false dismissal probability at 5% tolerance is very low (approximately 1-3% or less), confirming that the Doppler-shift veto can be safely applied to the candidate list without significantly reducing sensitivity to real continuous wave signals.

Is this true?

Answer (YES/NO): NO